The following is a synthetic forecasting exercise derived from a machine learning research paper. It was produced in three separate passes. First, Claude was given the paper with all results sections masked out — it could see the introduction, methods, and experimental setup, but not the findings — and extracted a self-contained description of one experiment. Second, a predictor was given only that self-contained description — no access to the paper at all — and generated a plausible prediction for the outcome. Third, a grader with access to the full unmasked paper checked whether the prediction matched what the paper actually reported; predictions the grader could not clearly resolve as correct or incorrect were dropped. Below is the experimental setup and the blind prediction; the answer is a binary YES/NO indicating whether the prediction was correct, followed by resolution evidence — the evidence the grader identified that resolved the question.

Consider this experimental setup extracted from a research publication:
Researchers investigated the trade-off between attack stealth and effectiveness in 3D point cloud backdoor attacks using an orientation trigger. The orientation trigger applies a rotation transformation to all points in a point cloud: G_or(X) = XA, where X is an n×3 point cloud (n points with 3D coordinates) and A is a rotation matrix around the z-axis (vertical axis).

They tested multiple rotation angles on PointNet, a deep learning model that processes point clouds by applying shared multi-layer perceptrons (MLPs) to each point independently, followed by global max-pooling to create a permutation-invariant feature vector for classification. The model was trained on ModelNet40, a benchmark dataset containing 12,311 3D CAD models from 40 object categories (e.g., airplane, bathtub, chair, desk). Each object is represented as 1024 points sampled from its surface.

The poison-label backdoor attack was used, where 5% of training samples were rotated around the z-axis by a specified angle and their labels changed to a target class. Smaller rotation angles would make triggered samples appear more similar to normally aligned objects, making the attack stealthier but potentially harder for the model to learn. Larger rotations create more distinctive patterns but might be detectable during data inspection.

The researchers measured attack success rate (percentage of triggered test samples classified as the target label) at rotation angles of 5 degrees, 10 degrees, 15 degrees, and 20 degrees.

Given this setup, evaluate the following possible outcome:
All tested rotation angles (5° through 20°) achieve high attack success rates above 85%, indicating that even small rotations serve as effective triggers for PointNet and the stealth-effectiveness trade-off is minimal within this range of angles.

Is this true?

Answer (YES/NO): YES